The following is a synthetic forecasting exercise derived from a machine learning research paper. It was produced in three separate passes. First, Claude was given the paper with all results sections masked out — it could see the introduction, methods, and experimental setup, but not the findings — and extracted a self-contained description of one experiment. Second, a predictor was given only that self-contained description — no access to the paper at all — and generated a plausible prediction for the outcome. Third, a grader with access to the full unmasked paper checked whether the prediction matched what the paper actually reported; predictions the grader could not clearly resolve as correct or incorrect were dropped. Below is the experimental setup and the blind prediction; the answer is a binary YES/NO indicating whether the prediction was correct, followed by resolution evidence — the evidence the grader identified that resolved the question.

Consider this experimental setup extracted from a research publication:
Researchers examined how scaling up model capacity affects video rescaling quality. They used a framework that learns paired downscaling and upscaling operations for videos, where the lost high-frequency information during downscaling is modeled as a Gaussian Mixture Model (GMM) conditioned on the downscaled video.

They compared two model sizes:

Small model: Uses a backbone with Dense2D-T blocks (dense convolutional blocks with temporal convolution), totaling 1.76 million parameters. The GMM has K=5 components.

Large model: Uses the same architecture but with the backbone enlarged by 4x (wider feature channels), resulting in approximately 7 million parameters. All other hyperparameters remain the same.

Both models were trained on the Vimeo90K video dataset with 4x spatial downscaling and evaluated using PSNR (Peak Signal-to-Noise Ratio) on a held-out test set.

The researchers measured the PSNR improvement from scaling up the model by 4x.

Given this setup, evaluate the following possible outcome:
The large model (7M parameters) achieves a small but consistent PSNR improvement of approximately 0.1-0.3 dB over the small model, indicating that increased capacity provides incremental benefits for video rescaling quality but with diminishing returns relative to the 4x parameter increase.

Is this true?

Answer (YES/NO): NO